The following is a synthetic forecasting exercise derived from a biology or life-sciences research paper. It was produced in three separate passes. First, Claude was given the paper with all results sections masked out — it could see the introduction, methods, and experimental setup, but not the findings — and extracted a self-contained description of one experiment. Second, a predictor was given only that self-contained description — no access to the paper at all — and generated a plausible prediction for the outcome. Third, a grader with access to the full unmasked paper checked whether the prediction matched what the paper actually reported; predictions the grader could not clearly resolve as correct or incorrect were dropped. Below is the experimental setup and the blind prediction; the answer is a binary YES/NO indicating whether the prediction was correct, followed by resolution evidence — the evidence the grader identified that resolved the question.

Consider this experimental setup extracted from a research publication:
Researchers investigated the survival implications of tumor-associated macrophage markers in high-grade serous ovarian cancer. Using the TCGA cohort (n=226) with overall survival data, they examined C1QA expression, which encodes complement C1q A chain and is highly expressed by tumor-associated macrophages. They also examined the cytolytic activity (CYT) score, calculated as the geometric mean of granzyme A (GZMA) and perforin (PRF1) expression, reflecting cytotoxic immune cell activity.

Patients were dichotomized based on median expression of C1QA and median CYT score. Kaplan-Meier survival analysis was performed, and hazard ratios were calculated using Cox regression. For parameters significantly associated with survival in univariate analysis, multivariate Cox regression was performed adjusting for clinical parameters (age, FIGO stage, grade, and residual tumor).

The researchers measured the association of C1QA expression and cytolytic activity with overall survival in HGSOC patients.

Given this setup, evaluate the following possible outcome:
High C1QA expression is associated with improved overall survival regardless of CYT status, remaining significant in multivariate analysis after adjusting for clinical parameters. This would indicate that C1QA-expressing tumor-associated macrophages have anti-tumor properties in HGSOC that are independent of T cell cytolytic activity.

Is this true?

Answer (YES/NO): NO